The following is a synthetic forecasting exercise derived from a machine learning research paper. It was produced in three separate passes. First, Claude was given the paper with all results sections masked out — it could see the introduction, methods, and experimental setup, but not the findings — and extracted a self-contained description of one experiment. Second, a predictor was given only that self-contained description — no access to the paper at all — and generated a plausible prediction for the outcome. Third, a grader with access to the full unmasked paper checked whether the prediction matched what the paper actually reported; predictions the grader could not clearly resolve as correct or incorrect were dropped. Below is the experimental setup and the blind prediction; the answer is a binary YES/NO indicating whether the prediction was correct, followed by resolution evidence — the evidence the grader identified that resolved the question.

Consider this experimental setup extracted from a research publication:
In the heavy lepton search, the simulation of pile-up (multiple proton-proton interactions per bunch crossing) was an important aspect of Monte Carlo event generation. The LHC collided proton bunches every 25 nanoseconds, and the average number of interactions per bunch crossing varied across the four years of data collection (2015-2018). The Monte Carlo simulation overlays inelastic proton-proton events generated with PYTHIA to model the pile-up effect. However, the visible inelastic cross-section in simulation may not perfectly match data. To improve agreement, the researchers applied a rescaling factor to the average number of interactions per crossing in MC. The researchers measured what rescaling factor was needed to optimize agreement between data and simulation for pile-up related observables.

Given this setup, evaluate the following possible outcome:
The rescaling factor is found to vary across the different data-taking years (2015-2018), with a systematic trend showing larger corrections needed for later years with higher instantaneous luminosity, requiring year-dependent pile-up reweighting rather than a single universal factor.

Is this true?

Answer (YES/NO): NO